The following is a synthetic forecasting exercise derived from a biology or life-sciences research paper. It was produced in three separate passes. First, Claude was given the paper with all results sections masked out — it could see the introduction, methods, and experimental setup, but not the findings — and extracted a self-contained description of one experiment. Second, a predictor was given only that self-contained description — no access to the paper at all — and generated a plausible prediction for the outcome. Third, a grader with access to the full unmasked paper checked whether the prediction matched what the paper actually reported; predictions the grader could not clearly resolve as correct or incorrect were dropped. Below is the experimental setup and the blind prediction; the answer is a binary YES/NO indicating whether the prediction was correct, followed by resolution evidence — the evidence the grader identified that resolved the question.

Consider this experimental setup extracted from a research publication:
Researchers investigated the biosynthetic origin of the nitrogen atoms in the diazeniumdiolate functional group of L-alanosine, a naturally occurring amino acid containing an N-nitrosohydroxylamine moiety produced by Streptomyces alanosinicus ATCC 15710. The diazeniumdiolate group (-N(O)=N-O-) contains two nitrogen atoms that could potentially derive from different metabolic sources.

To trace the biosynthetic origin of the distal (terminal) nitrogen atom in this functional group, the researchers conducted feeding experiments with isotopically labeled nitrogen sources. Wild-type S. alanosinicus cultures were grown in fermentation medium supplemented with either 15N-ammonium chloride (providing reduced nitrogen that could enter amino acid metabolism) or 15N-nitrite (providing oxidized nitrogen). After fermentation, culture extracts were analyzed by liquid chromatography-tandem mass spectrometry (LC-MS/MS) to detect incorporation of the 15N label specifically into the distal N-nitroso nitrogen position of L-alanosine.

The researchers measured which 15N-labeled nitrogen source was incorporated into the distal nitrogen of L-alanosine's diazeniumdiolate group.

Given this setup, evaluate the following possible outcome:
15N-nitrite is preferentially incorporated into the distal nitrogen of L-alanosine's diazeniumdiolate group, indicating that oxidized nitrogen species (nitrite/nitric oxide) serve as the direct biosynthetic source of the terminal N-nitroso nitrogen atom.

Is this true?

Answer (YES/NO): YES